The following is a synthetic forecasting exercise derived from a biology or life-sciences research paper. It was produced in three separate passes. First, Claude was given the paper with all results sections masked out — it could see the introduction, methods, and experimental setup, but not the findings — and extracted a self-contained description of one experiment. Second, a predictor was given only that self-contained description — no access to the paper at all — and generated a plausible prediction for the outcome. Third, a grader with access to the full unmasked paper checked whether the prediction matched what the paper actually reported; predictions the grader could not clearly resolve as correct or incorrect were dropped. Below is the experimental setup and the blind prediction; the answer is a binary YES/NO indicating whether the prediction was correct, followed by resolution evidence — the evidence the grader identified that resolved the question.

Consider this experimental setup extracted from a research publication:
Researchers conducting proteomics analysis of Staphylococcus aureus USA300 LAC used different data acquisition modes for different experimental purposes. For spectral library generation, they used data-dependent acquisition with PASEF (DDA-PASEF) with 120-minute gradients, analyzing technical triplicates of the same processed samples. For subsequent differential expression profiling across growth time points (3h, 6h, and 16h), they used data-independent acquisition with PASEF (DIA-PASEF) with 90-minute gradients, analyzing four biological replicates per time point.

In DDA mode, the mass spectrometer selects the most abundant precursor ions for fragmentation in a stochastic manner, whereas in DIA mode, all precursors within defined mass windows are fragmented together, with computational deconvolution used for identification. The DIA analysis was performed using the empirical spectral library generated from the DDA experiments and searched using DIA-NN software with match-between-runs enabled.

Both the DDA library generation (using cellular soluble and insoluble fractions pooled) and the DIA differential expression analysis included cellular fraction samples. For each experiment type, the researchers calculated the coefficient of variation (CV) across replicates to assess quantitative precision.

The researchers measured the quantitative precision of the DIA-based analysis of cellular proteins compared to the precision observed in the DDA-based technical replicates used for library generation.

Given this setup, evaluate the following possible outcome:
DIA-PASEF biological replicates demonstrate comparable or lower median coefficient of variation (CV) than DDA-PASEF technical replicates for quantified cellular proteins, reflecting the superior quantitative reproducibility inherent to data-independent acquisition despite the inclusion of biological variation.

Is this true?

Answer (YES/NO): NO